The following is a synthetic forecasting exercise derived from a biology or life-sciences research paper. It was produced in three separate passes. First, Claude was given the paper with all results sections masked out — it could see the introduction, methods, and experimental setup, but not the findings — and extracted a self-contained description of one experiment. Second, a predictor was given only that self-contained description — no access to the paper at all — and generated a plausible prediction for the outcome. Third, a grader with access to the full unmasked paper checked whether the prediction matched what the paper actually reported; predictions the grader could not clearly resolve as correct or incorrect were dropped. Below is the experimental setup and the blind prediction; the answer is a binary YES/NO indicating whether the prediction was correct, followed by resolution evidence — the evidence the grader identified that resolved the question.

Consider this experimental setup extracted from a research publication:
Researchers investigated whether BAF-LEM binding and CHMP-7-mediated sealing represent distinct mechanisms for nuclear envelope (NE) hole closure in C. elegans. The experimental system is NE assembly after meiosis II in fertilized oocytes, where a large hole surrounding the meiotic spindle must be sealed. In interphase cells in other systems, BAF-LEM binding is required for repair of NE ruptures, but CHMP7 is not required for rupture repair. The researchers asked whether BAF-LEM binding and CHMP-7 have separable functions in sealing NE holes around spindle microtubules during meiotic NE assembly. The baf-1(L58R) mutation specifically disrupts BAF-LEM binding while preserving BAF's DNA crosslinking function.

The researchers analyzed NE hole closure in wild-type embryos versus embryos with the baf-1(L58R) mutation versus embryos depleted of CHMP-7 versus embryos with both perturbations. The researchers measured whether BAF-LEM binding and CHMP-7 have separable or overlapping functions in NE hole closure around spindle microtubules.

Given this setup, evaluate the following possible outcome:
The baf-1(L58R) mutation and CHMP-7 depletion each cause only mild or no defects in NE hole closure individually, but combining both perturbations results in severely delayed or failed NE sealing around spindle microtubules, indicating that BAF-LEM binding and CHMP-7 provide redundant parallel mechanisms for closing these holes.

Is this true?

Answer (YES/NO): YES